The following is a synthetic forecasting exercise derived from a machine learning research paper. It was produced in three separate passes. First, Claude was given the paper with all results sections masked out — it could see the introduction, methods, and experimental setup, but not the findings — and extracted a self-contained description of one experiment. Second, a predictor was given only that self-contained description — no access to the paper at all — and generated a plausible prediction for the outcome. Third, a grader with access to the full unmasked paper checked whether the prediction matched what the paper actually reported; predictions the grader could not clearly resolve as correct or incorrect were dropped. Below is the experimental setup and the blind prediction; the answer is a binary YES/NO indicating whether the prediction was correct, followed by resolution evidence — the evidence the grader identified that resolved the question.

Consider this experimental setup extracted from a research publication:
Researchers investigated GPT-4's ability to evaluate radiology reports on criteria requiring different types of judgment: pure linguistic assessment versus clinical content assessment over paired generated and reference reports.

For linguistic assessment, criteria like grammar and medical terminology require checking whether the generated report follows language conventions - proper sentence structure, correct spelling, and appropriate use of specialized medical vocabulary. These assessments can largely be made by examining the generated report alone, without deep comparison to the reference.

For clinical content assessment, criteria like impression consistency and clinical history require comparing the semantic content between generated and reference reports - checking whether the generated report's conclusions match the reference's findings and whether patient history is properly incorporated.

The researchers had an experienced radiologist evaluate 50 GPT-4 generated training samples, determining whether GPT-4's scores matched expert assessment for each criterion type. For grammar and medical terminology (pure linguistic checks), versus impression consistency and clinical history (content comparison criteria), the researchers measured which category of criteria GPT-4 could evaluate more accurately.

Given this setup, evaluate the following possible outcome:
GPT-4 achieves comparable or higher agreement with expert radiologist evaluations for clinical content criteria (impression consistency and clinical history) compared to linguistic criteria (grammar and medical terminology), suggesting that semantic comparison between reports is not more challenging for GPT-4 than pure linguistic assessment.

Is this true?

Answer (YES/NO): NO